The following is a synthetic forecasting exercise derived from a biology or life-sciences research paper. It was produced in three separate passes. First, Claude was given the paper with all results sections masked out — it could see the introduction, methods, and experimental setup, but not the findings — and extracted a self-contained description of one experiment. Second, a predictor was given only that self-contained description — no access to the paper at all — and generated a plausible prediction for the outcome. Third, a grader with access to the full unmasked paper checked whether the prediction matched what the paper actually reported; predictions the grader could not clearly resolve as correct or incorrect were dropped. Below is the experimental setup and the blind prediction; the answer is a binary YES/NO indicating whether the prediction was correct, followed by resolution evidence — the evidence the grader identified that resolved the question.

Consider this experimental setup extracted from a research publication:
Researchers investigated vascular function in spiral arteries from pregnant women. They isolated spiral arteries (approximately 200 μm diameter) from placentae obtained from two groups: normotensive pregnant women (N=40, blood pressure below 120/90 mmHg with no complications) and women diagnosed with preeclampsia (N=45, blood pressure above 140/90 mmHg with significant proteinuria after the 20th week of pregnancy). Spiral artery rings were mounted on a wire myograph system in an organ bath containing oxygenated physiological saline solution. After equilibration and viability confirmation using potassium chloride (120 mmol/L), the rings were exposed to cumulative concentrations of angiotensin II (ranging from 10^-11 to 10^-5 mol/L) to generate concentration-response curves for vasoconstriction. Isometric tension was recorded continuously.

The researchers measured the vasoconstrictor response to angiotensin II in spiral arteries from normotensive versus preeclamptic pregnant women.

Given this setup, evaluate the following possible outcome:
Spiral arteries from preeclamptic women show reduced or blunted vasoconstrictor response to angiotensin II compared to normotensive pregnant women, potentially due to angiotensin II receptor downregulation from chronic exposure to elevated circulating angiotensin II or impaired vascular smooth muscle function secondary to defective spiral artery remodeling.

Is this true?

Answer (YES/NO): YES